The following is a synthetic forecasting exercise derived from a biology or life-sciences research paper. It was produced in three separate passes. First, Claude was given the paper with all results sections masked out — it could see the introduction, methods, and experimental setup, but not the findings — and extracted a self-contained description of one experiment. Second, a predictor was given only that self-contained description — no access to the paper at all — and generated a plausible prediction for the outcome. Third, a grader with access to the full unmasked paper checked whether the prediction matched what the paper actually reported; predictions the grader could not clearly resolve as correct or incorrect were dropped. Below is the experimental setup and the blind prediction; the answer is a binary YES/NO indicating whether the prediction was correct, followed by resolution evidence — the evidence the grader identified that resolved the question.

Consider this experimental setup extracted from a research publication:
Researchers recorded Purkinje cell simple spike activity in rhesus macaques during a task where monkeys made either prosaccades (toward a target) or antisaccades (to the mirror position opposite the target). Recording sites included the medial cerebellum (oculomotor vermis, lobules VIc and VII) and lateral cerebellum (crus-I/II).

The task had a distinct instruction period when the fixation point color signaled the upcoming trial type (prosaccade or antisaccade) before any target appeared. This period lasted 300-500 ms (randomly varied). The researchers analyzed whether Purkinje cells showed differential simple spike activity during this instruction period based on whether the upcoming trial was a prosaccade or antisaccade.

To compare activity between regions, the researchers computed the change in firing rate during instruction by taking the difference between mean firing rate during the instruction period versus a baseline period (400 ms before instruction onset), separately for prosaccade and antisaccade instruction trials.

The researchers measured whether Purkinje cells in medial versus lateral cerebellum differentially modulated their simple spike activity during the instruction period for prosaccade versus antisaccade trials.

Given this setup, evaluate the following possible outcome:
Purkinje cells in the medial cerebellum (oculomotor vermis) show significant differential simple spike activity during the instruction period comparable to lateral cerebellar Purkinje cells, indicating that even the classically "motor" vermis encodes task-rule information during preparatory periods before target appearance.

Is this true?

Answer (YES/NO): YES